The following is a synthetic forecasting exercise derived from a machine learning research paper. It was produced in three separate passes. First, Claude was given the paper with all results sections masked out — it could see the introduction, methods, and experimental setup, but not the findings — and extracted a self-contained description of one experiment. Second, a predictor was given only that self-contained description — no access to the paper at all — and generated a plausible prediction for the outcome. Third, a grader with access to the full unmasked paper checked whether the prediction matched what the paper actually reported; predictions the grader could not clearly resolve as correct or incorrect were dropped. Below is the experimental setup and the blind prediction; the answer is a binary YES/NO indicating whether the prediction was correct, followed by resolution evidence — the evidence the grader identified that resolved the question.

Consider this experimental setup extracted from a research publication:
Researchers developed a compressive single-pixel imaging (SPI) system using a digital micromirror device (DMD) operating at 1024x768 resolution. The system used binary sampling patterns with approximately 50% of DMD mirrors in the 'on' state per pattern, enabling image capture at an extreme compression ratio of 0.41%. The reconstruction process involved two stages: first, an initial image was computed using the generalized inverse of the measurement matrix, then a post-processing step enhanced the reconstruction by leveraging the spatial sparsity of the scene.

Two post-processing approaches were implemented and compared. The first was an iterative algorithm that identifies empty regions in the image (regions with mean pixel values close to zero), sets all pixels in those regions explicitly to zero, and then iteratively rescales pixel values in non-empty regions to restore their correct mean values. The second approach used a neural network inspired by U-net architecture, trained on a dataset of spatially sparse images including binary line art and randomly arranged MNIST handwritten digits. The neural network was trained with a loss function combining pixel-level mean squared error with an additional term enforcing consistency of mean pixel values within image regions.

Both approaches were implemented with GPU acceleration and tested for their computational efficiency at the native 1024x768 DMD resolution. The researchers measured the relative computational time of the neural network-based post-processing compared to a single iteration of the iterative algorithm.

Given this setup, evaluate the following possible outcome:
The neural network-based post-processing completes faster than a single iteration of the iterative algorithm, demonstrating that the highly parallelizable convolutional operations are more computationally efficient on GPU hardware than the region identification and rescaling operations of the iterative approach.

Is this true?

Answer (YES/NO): YES